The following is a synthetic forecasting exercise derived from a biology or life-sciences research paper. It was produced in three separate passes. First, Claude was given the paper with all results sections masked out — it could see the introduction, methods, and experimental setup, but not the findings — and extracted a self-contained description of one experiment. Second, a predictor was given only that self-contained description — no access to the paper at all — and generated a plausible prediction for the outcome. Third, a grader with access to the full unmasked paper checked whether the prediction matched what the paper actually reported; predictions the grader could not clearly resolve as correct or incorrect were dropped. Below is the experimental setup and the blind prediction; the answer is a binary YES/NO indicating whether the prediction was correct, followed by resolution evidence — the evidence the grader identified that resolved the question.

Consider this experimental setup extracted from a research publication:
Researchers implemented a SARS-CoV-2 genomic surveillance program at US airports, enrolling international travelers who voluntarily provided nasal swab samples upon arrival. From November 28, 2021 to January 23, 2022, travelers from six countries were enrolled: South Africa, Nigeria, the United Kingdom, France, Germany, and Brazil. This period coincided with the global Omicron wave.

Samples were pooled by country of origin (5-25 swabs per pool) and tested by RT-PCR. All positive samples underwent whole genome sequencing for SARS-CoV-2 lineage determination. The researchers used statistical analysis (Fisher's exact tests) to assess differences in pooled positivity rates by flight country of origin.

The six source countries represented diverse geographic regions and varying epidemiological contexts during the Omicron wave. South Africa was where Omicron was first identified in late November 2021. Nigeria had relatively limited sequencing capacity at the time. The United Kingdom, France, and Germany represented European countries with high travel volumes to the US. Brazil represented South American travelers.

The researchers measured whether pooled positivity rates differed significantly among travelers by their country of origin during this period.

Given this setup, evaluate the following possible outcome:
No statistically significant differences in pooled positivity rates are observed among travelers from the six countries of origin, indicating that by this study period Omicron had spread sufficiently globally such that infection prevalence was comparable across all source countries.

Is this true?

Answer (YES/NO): NO